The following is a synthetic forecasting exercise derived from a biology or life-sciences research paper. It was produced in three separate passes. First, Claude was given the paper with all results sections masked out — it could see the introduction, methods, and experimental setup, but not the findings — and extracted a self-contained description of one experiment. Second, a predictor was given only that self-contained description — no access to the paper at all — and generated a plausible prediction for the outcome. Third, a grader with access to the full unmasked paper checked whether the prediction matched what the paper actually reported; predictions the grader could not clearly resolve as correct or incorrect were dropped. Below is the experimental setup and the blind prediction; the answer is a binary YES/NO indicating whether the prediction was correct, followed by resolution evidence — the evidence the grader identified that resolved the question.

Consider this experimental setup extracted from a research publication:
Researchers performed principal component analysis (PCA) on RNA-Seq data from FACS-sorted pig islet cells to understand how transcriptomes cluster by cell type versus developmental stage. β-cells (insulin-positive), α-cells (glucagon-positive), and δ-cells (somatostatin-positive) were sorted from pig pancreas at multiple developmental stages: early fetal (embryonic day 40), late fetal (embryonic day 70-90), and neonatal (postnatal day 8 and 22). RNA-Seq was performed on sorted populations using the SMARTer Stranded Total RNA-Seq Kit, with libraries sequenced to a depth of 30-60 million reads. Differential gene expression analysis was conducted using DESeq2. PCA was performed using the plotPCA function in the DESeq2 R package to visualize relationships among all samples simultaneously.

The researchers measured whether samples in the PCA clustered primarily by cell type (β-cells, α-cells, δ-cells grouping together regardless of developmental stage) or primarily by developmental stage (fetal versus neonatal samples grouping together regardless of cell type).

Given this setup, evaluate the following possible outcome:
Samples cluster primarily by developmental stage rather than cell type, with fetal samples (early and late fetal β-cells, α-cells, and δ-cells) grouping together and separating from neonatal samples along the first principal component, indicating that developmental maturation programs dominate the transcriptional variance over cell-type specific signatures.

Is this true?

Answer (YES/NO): NO